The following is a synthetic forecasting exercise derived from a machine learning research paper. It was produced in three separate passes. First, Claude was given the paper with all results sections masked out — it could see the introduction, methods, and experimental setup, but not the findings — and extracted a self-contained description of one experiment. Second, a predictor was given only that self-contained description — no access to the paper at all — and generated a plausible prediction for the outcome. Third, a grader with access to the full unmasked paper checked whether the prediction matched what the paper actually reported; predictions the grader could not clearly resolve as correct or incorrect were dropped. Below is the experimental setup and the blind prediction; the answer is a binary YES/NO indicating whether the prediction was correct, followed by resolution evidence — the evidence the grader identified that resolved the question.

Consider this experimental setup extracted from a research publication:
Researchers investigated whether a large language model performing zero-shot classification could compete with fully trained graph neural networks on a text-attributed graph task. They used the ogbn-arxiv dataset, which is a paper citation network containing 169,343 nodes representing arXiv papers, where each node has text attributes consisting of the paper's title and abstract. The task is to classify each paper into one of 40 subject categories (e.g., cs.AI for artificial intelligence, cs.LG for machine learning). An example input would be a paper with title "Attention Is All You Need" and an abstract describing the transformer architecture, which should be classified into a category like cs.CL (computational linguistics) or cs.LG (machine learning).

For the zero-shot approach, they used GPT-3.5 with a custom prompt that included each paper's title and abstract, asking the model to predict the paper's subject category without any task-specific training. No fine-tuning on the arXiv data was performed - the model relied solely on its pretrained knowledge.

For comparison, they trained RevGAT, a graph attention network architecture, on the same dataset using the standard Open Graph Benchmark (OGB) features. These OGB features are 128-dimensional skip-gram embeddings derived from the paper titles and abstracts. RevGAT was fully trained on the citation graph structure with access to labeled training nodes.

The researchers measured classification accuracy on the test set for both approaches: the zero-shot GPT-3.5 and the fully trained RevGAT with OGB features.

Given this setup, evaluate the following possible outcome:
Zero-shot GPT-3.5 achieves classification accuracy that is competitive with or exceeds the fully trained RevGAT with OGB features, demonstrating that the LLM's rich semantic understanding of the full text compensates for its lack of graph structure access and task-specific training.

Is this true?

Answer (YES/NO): YES